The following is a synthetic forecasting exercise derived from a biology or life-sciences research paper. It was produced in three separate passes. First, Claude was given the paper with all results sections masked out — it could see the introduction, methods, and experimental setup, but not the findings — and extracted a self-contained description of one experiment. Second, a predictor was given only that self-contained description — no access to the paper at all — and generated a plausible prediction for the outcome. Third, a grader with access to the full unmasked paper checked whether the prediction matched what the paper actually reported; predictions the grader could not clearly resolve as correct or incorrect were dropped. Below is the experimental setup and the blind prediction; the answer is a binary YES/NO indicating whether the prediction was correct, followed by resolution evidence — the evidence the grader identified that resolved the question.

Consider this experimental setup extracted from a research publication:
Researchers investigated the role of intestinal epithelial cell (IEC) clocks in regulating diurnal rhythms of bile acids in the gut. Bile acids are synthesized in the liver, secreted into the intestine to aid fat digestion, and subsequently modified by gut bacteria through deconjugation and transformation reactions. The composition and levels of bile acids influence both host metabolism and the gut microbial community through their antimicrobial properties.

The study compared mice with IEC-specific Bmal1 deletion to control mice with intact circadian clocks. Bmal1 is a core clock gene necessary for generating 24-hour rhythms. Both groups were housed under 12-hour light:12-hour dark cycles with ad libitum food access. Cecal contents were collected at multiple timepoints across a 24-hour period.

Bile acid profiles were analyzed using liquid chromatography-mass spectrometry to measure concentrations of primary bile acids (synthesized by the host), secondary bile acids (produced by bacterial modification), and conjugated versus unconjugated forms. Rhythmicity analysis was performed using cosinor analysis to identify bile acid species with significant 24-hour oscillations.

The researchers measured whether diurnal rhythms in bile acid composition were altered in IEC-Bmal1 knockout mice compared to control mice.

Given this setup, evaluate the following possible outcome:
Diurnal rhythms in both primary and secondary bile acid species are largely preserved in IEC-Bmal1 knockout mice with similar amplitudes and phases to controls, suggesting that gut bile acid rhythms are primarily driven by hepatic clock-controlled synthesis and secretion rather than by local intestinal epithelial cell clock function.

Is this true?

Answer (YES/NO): NO